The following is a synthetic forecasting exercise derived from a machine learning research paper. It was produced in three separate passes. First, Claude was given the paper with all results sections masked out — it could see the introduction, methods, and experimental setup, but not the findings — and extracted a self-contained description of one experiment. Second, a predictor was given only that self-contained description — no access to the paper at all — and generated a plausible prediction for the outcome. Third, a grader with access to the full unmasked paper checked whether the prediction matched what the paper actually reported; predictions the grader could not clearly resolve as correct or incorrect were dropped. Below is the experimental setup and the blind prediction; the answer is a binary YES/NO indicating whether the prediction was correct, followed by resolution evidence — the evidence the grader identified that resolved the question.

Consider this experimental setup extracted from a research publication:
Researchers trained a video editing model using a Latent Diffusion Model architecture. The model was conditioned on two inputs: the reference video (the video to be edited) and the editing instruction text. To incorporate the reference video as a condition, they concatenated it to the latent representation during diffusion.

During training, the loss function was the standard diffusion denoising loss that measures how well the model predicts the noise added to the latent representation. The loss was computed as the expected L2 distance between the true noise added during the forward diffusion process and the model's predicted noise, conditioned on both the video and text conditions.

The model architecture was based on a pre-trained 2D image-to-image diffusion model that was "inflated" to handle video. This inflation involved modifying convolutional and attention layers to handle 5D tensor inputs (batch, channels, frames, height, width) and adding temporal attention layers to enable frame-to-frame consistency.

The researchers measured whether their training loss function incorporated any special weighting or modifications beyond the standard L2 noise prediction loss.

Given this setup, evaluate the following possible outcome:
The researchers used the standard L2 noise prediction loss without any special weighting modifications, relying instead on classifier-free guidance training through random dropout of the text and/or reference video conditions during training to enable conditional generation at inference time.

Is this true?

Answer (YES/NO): YES